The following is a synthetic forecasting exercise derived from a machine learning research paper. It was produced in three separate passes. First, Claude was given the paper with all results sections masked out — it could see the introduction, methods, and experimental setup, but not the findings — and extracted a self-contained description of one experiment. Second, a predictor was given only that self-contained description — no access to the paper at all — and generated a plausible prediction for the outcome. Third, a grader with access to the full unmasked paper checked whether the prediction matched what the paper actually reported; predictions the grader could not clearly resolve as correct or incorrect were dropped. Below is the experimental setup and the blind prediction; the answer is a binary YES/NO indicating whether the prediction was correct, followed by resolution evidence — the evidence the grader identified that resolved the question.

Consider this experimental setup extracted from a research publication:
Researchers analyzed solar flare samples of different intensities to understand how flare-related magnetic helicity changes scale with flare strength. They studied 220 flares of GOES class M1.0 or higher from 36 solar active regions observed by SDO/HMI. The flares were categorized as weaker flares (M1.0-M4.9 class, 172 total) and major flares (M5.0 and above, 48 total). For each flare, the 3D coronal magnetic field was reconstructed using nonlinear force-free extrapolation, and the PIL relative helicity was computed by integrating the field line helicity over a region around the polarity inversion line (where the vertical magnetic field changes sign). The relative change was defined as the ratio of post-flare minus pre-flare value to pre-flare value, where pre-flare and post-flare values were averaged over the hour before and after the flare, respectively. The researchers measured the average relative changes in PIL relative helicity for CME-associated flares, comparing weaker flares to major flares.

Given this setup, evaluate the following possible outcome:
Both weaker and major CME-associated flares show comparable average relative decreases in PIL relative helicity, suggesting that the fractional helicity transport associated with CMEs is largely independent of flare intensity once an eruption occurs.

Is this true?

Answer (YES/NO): NO